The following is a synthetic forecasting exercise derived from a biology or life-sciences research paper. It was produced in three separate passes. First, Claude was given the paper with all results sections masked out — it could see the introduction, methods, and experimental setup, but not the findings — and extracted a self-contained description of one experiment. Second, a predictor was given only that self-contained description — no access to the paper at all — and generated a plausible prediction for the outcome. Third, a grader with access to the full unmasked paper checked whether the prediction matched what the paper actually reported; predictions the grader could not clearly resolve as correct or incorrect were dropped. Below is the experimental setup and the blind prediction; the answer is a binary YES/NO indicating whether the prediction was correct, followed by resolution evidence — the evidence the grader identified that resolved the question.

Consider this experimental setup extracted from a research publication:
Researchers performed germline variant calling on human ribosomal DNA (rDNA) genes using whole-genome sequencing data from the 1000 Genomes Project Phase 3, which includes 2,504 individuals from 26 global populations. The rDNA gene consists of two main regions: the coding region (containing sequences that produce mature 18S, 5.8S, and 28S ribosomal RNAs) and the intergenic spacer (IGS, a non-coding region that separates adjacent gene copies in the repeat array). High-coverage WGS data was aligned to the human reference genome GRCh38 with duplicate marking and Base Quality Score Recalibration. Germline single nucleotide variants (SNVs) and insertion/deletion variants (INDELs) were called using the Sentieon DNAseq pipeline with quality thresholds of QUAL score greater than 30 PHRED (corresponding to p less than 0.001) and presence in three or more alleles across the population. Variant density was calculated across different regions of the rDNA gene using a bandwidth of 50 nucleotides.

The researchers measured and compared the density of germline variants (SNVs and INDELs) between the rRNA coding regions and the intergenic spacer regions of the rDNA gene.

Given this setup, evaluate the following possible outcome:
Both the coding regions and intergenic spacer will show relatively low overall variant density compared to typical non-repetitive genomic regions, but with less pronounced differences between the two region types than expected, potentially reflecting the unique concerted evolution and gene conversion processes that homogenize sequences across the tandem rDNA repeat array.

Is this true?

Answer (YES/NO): NO